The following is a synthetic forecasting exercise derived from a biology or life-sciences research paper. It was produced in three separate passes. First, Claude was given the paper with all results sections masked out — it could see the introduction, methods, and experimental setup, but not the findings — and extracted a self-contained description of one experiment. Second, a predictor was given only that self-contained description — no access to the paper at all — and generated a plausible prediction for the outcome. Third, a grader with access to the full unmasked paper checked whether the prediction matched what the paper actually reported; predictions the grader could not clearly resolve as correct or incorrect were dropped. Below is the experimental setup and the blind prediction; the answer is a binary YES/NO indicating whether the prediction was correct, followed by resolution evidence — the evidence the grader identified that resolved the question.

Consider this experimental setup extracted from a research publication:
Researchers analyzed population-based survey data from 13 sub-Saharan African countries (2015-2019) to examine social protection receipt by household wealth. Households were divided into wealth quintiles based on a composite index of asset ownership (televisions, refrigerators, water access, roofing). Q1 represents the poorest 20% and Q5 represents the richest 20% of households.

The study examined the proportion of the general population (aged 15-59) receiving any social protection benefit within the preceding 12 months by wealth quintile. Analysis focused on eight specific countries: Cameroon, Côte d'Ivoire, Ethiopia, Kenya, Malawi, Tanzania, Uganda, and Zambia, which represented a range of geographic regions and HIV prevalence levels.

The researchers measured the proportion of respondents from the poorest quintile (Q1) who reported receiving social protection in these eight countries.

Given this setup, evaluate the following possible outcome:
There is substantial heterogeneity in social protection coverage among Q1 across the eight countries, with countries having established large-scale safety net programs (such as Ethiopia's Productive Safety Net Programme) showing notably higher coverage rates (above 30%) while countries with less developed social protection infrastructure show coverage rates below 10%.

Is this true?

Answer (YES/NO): NO